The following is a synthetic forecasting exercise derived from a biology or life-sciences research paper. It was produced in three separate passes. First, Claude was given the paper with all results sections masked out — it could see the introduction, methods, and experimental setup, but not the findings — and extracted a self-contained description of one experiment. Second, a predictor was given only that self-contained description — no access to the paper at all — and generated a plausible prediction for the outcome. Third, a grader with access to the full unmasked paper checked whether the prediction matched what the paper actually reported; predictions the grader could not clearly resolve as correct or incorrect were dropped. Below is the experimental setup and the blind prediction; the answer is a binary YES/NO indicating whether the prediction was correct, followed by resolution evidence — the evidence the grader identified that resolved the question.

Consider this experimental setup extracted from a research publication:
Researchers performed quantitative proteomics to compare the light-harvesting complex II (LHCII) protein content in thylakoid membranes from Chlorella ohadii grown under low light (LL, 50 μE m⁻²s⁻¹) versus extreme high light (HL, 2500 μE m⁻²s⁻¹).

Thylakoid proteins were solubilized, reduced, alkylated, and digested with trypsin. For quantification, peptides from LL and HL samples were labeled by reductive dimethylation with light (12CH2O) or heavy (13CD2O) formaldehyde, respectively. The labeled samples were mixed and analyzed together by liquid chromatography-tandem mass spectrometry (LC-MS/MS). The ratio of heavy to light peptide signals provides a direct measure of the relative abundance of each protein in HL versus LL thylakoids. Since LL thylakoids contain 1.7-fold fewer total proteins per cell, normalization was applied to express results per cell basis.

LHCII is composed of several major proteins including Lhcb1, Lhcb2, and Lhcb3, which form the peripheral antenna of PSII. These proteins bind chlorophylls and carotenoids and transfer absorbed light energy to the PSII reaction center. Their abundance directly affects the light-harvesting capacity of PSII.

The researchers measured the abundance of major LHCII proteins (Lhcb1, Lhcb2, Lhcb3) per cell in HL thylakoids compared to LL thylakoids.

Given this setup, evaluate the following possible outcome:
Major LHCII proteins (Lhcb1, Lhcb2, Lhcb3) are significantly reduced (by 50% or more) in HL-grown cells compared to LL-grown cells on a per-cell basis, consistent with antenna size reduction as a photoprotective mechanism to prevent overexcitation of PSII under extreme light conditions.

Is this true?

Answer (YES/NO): YES